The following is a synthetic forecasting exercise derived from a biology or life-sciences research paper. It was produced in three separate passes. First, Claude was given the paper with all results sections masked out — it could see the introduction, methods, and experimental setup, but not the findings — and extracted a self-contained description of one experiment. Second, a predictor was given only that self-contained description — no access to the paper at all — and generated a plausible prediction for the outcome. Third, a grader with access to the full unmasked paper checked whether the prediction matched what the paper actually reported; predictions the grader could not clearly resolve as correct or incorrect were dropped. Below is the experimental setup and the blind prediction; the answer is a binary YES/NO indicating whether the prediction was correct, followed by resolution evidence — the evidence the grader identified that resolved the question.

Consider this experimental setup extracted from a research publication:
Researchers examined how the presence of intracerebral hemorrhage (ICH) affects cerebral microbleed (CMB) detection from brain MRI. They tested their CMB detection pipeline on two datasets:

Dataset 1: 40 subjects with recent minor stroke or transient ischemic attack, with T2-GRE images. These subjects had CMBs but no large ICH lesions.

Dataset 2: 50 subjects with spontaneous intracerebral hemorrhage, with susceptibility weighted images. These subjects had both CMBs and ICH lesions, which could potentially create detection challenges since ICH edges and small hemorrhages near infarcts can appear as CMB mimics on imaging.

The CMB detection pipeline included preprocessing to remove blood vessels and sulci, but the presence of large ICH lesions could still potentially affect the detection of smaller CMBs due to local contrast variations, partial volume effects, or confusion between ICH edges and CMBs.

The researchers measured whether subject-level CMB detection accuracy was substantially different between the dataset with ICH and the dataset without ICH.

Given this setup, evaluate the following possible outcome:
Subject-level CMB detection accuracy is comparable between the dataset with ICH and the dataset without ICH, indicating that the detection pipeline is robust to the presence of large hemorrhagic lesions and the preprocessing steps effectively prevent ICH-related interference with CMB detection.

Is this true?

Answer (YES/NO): NO